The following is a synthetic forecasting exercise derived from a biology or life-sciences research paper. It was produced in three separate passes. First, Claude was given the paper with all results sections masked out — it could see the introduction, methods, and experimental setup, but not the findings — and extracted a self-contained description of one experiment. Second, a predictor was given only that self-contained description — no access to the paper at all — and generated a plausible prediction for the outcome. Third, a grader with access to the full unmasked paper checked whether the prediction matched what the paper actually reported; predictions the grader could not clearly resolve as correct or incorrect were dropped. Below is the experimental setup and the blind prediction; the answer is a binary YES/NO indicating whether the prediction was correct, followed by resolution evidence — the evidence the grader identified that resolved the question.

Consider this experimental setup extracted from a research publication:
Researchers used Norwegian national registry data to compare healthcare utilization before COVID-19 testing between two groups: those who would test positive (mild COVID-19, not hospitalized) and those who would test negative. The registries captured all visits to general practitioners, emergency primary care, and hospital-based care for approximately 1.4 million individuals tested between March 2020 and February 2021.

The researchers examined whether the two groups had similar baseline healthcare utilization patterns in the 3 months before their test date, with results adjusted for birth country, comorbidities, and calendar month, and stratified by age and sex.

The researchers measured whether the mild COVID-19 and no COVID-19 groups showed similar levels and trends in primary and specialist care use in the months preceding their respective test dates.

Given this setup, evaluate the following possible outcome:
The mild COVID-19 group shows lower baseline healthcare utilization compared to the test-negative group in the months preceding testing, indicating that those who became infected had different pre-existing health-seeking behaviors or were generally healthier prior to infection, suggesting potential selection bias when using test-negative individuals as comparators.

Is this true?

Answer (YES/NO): NO